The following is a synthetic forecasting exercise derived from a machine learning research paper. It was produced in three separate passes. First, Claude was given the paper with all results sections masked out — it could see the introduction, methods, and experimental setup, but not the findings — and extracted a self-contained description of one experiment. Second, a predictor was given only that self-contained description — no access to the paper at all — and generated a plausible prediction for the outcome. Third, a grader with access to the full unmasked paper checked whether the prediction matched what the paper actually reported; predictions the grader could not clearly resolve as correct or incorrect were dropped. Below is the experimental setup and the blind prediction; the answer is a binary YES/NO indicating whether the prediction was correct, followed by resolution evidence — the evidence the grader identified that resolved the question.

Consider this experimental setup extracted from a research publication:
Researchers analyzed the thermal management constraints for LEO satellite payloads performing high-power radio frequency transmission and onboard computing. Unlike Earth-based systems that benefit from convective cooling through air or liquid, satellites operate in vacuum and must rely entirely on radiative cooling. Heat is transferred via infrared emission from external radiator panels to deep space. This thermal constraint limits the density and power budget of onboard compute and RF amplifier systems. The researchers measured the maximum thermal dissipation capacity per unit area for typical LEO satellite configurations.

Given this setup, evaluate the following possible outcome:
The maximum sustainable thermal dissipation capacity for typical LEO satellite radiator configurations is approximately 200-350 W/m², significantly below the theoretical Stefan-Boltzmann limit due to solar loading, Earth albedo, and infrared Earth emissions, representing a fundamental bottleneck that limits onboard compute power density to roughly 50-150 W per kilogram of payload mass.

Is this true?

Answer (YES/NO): NO